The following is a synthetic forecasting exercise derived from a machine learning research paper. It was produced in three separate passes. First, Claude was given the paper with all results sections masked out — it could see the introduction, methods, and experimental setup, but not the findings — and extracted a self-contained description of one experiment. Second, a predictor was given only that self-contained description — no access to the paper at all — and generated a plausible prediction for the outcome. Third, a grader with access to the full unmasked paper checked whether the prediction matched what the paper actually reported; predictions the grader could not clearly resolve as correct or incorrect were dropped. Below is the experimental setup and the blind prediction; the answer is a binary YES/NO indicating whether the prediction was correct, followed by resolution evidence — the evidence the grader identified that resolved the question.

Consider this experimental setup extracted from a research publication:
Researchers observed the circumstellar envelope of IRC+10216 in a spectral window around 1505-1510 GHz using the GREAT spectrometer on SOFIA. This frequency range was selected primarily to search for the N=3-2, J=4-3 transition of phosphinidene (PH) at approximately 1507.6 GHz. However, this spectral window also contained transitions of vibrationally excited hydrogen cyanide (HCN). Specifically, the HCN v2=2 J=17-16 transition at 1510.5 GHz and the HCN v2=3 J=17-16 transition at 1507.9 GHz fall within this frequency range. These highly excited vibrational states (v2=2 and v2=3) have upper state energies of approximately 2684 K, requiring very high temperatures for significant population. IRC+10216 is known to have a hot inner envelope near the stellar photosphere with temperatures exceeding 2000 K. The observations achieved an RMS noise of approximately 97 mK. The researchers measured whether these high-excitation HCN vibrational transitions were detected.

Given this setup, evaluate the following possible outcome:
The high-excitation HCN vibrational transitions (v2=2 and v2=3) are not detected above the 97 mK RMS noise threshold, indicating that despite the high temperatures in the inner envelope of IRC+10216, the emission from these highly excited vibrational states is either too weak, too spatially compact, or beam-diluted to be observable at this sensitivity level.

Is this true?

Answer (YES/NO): NO